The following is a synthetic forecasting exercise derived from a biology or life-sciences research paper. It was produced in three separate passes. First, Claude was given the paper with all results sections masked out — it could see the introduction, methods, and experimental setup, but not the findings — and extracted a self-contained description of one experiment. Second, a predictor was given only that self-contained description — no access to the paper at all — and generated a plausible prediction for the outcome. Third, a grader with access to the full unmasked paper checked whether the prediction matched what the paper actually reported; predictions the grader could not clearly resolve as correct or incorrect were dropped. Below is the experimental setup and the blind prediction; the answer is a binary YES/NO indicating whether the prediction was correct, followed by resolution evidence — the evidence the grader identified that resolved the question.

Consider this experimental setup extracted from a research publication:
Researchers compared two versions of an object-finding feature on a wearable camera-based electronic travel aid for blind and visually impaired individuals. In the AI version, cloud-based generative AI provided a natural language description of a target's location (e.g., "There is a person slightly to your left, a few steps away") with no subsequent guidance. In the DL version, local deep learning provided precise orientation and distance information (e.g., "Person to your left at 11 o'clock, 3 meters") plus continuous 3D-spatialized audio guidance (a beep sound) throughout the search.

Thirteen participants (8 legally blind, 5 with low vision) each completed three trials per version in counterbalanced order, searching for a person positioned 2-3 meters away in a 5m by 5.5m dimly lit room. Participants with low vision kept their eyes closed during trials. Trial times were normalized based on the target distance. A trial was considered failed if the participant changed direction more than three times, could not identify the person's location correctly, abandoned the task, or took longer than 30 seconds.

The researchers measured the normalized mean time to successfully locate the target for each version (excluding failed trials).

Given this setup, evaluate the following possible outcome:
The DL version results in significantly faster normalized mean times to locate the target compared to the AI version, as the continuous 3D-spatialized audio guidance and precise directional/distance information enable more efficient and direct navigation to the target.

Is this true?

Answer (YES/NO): NO